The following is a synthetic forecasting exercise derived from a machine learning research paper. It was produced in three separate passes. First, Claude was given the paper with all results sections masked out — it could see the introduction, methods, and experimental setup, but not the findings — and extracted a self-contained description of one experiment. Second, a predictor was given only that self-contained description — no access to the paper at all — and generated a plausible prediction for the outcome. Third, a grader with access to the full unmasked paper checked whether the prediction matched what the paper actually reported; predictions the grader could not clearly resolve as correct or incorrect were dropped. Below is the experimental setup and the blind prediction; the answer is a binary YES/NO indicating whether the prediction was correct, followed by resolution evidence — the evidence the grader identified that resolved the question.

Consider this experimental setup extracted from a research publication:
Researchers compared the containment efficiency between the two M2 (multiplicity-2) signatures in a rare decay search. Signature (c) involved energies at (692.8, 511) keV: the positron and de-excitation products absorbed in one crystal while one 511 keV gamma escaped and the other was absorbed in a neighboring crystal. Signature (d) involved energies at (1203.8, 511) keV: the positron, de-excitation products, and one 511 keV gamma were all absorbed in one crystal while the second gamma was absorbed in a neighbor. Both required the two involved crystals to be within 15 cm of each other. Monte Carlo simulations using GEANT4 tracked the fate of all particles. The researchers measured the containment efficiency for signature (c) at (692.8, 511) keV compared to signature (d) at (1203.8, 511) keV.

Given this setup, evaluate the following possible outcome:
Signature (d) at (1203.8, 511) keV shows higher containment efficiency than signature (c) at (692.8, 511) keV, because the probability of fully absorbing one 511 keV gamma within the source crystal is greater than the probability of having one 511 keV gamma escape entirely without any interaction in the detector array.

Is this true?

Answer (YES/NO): YES